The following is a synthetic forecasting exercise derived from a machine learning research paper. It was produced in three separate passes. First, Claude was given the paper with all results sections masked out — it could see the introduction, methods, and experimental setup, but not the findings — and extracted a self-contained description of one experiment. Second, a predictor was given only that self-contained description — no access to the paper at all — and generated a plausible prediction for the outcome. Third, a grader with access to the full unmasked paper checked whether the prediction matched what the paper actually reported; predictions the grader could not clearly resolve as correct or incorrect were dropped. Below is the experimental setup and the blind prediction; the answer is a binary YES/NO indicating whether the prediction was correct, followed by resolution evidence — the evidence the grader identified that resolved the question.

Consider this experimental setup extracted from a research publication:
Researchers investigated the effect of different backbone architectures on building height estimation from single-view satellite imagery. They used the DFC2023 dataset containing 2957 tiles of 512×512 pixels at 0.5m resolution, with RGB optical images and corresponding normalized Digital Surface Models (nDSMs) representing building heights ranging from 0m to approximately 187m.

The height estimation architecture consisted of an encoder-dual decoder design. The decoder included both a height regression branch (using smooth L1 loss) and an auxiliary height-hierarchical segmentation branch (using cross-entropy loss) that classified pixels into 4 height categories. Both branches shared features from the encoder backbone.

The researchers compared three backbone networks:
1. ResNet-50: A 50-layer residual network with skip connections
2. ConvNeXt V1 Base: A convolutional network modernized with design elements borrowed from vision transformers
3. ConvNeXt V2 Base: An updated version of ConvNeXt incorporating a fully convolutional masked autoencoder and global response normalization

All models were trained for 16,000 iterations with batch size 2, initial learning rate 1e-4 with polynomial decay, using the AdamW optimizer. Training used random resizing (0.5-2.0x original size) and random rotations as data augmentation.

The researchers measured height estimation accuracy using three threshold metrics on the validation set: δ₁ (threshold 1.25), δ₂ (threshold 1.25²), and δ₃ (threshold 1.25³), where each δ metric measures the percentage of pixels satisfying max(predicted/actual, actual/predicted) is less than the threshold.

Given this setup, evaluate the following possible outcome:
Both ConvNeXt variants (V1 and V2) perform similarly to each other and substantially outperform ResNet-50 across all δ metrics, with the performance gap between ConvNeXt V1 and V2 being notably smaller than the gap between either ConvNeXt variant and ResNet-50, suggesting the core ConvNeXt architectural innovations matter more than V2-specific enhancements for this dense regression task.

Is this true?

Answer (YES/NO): NO